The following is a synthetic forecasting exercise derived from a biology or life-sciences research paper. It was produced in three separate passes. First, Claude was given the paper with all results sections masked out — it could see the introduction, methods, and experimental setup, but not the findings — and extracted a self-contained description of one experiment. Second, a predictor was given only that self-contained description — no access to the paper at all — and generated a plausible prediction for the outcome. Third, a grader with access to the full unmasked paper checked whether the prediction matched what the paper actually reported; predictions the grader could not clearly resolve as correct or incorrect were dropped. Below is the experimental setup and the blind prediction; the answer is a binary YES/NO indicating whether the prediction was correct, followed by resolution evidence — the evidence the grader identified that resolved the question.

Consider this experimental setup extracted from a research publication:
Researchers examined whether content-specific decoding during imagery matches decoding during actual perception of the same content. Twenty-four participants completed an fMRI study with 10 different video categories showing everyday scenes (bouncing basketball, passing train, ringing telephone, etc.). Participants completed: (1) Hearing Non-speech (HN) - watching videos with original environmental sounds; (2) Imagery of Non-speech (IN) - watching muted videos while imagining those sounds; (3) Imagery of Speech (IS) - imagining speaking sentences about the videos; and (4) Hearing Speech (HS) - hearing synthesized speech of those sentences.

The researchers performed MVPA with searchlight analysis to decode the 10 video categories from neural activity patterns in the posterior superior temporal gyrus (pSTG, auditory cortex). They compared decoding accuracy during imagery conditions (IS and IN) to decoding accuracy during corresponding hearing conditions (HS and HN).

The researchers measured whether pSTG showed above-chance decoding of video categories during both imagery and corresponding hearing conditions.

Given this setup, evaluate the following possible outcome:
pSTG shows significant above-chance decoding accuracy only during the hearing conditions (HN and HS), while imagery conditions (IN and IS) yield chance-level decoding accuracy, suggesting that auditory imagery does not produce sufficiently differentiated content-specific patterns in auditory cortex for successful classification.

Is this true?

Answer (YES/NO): NO